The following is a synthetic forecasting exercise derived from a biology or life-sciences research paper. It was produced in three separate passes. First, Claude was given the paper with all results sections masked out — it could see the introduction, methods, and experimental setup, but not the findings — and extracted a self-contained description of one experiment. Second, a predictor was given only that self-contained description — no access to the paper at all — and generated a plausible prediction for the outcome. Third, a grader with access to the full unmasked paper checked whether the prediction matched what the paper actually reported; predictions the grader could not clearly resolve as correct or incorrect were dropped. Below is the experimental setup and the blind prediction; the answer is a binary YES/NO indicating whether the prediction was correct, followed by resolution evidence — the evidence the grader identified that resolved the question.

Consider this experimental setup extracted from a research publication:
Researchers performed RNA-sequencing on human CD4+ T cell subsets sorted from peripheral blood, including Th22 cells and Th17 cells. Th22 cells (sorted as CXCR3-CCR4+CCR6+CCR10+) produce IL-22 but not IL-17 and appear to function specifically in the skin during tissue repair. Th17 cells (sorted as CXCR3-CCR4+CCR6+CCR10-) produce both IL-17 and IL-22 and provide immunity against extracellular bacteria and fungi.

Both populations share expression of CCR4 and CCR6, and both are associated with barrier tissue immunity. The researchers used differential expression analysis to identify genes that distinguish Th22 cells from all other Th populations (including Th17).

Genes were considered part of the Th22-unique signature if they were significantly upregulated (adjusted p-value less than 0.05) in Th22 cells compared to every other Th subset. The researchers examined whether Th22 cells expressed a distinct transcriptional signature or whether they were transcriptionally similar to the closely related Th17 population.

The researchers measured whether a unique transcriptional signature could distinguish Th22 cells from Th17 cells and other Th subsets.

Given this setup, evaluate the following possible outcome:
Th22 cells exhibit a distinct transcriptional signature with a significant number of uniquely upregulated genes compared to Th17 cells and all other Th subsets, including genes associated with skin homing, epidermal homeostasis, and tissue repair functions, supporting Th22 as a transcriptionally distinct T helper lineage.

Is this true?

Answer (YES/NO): YES